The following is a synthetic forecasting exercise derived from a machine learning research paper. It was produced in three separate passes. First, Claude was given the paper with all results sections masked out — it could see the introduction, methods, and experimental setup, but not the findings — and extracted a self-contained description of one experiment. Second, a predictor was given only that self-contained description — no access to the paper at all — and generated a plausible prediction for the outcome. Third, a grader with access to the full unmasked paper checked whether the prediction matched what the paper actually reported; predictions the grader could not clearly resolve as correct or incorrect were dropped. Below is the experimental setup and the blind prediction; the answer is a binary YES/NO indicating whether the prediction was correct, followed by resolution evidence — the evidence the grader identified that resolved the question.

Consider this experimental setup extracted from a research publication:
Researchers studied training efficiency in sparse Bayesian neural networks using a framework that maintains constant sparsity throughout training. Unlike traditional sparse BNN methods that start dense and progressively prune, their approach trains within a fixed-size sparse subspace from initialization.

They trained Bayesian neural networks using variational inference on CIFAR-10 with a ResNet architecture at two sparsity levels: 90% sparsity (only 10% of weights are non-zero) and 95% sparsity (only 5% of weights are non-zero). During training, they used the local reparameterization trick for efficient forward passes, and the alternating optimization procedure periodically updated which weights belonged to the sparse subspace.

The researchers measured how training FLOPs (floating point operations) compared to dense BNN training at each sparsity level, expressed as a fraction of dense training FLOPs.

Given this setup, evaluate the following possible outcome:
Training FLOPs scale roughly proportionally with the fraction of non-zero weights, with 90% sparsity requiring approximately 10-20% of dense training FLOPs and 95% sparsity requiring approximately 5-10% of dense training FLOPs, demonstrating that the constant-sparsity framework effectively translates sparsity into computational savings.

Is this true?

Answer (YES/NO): YES